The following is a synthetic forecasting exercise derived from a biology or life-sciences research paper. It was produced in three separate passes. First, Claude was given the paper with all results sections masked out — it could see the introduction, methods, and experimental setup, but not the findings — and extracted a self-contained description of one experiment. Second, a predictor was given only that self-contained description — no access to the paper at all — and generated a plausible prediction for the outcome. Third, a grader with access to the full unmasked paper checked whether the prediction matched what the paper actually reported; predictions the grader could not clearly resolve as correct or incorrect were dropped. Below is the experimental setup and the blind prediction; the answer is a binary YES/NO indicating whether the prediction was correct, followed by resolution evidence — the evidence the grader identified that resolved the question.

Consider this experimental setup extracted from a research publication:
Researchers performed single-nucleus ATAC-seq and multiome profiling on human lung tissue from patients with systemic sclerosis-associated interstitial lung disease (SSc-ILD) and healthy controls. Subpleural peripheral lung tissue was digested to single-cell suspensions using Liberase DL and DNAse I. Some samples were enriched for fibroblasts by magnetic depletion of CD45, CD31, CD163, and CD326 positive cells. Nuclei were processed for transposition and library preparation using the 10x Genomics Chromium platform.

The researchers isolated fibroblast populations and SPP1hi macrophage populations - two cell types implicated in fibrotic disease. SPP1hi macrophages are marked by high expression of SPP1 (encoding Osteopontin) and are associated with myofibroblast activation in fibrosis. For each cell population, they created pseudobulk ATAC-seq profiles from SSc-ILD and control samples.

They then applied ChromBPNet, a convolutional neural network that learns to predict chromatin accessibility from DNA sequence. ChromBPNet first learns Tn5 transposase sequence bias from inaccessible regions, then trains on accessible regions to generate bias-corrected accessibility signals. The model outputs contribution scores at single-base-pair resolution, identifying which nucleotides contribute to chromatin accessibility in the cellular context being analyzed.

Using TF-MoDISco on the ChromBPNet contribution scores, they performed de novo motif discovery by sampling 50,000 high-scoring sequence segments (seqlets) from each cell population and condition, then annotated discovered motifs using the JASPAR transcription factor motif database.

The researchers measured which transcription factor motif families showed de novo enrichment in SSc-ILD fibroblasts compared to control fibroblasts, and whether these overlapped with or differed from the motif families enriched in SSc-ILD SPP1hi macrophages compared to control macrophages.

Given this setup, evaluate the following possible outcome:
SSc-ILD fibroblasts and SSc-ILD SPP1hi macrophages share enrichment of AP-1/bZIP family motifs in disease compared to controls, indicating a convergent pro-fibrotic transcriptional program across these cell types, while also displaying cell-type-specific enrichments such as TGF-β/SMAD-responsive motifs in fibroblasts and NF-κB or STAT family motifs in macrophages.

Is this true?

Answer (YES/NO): NO